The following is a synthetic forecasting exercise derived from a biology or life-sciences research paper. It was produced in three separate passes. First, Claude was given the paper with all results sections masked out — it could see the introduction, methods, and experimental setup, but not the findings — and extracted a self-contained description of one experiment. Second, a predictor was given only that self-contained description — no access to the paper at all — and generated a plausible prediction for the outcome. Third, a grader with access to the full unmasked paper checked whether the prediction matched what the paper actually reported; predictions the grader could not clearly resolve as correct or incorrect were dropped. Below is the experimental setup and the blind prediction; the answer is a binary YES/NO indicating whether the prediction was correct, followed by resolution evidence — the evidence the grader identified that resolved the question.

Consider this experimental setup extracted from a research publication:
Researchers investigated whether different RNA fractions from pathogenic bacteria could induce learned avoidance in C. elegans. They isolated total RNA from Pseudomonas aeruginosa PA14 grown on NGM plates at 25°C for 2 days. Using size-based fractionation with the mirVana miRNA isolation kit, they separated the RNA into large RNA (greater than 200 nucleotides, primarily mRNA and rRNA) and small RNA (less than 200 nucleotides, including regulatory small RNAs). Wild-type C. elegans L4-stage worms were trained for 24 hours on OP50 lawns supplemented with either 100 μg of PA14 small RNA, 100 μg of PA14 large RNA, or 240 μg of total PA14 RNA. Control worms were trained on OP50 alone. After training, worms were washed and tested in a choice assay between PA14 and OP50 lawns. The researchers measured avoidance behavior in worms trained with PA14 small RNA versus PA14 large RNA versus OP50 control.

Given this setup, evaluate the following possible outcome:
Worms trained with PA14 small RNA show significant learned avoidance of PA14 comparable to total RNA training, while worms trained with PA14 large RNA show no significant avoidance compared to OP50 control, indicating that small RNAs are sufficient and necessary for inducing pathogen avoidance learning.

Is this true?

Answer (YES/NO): YES